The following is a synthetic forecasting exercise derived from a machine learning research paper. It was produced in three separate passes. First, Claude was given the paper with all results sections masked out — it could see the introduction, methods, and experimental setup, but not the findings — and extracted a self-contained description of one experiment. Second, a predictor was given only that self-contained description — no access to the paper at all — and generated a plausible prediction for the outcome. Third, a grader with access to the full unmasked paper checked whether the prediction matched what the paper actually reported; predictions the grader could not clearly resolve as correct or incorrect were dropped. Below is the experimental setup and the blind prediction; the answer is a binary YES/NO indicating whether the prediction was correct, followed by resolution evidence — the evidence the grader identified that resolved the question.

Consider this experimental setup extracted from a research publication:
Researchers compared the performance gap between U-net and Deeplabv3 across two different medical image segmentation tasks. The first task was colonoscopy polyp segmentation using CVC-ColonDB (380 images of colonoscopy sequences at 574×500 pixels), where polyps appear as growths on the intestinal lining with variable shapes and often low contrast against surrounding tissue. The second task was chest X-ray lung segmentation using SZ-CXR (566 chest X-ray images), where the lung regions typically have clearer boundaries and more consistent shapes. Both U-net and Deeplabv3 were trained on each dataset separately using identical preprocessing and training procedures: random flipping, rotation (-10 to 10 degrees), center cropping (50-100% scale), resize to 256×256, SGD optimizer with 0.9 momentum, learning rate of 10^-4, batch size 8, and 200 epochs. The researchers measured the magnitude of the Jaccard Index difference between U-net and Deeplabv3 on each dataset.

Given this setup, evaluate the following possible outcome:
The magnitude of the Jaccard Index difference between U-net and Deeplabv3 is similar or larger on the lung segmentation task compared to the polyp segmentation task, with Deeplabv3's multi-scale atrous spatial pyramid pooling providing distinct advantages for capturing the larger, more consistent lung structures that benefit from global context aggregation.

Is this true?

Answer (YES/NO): NO